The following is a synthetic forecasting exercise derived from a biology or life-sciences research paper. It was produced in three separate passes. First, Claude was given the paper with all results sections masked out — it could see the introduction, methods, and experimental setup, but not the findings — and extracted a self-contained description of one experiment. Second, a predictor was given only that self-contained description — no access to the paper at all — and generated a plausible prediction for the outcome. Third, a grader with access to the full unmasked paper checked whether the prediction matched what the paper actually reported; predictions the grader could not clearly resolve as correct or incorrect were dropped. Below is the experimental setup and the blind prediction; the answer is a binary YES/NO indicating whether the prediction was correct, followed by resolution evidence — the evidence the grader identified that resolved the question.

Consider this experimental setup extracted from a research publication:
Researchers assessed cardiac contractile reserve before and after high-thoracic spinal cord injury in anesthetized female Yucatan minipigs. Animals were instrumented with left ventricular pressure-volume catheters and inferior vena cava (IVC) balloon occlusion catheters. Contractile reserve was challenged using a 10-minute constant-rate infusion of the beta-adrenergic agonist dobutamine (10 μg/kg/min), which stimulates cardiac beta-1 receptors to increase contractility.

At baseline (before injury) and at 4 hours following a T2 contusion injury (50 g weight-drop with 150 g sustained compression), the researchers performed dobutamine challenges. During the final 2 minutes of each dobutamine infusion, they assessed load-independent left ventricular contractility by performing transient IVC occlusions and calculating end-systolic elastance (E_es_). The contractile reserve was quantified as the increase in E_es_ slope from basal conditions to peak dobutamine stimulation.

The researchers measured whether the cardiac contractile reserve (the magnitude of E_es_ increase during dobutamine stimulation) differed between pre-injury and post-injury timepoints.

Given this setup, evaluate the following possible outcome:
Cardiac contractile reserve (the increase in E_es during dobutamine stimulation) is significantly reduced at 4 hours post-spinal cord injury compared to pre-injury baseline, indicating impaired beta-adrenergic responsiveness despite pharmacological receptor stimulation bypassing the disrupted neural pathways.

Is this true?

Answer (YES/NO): YES